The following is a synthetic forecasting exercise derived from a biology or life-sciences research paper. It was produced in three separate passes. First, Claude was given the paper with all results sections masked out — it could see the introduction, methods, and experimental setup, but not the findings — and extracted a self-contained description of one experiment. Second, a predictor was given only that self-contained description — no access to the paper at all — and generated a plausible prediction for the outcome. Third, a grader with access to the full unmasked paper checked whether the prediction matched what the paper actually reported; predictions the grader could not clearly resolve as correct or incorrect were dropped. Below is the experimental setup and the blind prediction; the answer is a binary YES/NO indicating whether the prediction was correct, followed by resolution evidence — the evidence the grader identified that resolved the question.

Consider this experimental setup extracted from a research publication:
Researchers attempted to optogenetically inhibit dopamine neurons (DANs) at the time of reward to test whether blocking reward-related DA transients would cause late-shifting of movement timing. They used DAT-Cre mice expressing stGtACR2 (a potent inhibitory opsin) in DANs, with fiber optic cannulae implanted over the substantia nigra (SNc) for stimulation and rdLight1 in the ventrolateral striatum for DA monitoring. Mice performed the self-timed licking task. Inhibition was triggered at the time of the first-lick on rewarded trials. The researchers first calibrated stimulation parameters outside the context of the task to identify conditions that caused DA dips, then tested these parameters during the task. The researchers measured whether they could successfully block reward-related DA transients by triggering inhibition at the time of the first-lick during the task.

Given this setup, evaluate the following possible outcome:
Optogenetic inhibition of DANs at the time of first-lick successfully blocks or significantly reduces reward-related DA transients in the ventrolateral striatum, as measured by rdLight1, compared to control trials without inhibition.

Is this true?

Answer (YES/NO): NO